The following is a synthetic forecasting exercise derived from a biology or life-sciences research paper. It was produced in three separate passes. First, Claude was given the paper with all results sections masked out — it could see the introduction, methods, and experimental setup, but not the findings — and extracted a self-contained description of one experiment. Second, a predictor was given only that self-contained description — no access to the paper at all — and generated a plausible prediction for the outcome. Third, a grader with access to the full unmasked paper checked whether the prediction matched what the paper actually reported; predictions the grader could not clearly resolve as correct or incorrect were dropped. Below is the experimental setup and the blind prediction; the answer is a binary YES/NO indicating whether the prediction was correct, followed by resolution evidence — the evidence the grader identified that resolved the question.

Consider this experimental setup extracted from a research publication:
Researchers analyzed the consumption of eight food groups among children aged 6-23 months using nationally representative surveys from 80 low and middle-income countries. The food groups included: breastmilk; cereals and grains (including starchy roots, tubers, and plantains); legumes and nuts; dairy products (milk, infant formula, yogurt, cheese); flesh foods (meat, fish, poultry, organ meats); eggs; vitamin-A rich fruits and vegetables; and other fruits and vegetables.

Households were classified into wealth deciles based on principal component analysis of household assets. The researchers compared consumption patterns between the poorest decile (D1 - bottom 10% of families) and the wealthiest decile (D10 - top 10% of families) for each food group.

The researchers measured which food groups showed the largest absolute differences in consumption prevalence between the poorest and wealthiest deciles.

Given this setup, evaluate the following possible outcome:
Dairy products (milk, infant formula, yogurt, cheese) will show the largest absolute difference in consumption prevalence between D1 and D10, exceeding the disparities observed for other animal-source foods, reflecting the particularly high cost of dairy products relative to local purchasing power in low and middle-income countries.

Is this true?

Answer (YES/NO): YES